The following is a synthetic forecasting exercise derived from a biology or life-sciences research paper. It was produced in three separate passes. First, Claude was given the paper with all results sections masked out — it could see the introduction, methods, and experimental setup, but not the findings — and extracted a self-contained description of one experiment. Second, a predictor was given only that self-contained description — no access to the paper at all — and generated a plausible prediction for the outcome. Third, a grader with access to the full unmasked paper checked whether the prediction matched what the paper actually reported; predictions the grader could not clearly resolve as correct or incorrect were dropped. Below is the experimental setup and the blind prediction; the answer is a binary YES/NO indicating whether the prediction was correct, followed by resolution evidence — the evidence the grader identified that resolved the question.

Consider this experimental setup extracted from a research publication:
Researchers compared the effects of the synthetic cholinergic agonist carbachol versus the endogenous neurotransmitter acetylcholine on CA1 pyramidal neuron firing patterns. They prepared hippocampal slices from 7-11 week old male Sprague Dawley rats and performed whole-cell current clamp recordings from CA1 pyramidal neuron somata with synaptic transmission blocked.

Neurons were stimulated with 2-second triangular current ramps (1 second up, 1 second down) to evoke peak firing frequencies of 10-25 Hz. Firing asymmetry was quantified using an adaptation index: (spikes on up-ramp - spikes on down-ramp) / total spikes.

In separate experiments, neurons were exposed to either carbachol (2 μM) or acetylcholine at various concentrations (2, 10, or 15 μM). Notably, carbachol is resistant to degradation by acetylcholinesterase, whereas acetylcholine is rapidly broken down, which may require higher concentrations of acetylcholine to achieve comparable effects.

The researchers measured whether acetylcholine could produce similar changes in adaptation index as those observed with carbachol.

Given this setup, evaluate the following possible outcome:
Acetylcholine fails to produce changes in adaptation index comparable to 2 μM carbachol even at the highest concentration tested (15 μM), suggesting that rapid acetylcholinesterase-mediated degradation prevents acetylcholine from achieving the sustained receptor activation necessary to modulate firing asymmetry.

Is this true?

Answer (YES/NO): YES